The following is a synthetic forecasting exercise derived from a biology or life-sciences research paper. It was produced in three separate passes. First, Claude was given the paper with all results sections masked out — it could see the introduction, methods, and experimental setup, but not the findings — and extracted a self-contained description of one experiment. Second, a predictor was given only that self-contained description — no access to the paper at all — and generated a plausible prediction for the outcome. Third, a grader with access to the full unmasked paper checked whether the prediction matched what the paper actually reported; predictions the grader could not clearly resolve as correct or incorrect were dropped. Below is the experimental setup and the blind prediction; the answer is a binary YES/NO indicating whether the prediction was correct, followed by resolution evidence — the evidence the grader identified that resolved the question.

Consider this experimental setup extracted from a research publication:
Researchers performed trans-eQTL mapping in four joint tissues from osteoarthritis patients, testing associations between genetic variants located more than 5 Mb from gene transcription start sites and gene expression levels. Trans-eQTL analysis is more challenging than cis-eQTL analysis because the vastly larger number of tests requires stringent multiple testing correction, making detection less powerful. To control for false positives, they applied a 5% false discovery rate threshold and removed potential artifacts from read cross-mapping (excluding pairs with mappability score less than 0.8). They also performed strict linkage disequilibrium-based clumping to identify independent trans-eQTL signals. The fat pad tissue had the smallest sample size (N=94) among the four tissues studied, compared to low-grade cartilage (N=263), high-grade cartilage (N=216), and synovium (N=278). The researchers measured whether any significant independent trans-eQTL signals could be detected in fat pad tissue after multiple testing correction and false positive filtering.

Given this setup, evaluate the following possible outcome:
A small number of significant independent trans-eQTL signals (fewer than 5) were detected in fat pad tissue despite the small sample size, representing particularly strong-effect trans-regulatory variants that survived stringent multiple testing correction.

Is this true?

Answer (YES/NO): YES